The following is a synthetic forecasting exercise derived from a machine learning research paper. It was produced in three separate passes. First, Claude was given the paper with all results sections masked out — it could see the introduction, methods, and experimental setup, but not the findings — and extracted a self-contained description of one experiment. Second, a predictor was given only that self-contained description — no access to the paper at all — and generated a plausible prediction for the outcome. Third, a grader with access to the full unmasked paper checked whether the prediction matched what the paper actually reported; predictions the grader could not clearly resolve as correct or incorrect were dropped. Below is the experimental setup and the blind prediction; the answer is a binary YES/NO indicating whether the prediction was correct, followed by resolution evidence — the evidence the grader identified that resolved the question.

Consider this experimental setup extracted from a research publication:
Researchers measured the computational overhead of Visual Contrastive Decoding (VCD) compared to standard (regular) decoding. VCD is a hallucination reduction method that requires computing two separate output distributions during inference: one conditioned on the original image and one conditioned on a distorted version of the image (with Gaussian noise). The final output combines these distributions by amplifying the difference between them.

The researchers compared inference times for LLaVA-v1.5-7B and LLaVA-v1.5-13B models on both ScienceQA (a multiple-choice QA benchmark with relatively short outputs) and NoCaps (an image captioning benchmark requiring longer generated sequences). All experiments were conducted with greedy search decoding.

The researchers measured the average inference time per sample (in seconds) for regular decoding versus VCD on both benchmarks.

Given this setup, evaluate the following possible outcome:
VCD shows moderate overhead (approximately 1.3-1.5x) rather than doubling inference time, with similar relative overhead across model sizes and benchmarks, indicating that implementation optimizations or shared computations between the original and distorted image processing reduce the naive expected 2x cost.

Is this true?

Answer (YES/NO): NO